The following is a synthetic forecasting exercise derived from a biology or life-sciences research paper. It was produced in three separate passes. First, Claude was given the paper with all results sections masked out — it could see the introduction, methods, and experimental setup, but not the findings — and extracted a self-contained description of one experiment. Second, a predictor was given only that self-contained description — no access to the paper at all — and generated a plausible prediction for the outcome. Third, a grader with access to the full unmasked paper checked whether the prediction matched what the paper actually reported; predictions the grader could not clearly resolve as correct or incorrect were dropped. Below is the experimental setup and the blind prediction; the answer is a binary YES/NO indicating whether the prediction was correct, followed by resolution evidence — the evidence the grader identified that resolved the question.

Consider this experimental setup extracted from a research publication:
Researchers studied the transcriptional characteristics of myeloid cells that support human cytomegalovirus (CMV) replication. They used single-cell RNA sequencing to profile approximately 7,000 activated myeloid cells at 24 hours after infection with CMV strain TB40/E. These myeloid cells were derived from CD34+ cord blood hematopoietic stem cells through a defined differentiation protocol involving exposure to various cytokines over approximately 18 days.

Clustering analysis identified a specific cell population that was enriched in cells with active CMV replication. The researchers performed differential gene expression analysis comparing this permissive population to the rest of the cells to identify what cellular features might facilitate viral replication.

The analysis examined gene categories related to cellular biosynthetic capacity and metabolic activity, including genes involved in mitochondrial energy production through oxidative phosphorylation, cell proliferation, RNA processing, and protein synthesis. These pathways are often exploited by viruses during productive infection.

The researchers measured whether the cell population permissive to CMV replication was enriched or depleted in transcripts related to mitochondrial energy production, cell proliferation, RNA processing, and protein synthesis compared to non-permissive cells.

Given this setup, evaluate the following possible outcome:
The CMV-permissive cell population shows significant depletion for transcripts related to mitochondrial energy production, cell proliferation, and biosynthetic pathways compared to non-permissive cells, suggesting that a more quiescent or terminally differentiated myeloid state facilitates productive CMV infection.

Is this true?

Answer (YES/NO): NO